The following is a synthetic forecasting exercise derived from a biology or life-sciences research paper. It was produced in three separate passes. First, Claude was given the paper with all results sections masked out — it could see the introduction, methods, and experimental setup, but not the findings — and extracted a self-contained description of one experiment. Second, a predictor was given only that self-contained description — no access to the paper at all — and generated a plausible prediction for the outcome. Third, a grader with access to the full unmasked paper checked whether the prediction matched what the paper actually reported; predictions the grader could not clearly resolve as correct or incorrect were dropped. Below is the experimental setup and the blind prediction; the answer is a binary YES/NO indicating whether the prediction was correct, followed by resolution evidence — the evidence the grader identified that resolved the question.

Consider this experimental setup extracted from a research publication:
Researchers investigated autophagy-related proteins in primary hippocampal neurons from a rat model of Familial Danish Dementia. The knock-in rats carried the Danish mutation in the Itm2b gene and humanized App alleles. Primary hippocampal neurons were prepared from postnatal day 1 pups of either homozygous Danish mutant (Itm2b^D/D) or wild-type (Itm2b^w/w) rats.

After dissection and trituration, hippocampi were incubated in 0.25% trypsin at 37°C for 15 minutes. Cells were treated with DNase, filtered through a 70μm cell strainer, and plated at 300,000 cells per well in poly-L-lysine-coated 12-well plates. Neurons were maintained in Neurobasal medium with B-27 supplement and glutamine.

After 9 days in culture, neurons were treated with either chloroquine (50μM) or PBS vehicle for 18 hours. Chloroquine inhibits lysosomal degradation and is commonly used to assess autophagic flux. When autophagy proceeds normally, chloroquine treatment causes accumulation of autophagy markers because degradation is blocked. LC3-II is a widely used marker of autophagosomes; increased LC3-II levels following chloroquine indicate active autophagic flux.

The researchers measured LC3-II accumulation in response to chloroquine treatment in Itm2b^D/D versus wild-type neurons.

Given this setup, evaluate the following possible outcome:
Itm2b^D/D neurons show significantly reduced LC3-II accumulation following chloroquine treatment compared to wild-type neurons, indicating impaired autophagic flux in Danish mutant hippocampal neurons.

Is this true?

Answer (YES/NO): NO